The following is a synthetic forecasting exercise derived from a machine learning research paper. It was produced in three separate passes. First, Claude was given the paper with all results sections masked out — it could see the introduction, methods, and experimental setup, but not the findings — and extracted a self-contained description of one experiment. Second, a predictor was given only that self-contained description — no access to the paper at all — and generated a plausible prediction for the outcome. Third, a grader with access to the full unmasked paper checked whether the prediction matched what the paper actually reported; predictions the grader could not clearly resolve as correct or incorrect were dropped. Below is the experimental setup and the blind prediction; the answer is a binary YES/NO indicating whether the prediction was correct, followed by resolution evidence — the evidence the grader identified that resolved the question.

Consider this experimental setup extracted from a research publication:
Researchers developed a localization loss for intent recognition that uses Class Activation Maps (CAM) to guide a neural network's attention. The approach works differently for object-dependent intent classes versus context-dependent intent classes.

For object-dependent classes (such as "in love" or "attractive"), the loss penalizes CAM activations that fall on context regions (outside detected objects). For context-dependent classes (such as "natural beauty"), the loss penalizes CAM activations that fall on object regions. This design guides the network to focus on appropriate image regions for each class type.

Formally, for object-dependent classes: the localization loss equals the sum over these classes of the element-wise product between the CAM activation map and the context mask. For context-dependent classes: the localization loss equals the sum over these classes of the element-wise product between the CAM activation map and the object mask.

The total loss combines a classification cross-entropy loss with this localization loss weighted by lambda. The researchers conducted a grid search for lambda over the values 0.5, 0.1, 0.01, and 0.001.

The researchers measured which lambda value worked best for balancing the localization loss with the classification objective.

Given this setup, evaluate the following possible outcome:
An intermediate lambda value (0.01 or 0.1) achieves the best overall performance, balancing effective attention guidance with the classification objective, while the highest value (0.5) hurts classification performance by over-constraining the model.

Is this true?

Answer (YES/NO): NO